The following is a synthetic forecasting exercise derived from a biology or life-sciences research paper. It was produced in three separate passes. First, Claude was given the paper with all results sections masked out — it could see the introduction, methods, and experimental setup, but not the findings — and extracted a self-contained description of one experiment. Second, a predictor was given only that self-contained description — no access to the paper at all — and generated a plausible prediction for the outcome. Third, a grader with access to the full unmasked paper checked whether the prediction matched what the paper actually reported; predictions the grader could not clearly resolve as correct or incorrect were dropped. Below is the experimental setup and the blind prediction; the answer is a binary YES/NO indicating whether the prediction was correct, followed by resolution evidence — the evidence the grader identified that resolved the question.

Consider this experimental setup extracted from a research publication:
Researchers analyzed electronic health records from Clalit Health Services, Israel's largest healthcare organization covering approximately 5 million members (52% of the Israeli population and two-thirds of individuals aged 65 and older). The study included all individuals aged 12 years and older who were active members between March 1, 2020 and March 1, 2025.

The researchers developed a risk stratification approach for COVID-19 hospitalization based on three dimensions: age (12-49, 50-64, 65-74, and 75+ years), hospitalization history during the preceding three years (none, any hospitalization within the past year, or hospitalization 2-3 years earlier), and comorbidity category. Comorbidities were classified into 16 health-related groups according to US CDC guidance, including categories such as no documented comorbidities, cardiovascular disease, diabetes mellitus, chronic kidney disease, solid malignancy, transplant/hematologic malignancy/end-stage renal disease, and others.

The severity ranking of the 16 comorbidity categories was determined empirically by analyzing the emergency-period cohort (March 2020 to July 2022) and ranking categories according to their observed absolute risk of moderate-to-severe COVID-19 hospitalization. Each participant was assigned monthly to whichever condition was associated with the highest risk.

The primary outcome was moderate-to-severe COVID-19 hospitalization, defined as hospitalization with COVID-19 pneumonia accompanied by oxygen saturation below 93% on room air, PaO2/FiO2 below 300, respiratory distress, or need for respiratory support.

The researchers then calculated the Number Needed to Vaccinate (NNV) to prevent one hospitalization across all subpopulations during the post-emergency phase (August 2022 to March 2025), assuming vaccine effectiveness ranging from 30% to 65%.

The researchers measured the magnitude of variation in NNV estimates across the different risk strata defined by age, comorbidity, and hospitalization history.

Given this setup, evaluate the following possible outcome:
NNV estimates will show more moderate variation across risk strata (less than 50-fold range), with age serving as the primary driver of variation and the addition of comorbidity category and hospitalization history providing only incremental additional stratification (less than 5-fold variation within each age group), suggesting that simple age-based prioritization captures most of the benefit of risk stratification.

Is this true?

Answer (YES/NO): NO